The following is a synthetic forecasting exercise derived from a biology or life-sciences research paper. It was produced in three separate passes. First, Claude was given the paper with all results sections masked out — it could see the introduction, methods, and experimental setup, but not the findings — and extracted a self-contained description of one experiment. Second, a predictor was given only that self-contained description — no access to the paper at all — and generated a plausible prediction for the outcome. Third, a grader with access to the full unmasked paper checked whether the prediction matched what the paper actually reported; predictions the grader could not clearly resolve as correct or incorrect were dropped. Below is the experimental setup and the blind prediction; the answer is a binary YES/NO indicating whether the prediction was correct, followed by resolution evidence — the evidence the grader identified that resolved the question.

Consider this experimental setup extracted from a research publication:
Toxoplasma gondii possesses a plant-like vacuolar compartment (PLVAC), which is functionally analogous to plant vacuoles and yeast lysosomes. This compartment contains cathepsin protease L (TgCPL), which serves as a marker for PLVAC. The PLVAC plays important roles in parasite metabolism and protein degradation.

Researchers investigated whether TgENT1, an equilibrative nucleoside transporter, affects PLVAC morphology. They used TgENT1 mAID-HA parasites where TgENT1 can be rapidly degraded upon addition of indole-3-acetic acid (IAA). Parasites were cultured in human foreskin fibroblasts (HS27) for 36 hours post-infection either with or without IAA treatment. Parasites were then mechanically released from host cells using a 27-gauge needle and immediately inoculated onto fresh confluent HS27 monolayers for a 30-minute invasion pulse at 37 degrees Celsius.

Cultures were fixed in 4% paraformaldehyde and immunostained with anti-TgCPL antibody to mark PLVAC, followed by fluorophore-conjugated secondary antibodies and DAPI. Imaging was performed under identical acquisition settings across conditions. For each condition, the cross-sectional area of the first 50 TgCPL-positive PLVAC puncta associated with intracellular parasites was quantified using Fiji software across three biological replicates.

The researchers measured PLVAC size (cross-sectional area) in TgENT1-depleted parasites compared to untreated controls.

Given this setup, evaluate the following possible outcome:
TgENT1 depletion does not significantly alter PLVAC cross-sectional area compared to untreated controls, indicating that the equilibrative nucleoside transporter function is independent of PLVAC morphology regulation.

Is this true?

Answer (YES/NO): NO